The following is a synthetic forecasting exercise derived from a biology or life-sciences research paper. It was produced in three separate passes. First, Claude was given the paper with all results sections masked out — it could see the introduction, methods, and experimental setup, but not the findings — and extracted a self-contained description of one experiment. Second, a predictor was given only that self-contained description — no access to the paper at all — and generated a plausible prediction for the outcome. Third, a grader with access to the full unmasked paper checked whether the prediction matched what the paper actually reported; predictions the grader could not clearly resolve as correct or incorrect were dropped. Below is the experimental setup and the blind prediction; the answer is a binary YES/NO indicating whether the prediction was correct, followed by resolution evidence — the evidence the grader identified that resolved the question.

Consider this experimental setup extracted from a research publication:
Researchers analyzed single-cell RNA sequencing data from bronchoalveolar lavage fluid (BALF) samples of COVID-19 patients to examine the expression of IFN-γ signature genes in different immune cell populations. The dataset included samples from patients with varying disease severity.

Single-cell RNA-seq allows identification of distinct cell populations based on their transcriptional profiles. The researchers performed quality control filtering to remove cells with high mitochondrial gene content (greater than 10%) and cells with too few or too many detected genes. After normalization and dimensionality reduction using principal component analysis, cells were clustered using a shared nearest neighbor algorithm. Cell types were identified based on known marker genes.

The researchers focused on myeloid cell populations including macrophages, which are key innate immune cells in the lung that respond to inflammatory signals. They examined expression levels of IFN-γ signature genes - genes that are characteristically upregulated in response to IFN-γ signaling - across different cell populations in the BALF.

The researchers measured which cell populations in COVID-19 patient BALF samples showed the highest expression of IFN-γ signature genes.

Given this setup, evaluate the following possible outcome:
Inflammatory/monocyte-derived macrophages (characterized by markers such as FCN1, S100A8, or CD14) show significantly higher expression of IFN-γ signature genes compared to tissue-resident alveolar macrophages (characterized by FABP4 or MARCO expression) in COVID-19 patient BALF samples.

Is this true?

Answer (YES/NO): YES